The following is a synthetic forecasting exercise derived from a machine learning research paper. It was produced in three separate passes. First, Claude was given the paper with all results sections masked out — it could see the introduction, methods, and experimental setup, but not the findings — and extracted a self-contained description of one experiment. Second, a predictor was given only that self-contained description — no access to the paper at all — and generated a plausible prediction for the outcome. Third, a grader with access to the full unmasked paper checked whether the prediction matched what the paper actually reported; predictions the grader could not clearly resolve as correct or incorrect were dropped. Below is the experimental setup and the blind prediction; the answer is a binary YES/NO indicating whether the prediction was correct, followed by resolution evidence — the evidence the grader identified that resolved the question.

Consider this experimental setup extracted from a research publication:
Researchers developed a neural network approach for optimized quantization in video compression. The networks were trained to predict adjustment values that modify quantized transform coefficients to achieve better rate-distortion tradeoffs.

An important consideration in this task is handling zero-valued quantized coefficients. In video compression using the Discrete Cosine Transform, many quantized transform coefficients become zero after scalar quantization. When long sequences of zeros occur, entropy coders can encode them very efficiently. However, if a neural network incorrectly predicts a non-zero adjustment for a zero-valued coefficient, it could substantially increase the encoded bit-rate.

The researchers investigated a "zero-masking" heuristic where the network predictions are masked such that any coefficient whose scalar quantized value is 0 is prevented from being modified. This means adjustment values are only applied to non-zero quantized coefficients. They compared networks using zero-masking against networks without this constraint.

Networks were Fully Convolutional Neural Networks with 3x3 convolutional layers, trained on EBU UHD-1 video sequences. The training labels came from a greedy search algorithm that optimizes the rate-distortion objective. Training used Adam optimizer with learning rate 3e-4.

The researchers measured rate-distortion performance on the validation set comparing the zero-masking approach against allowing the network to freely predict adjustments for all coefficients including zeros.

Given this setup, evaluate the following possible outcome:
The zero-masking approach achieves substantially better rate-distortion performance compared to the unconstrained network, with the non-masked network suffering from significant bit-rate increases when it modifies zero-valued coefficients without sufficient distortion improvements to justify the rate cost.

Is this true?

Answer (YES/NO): NO